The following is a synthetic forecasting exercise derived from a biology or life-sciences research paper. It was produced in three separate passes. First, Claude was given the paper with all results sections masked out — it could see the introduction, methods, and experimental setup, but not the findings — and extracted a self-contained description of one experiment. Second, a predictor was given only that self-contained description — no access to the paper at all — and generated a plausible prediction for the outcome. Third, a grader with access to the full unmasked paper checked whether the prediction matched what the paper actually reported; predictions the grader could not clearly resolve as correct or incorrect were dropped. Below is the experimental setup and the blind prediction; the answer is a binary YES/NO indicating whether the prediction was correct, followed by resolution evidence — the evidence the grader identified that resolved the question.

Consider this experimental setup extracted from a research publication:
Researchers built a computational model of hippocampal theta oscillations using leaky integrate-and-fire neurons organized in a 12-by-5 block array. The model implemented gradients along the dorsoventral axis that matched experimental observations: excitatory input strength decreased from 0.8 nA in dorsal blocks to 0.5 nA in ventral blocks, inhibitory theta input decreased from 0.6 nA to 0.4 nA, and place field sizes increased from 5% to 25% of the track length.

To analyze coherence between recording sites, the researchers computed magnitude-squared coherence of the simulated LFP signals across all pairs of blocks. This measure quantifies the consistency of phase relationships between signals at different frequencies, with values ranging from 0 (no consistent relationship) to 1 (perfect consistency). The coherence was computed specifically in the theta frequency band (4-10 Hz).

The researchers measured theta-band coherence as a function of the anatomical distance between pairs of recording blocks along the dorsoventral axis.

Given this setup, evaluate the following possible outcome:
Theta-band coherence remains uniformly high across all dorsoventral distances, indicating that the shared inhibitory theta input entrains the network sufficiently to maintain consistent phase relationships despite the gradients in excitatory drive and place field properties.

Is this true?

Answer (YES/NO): NO